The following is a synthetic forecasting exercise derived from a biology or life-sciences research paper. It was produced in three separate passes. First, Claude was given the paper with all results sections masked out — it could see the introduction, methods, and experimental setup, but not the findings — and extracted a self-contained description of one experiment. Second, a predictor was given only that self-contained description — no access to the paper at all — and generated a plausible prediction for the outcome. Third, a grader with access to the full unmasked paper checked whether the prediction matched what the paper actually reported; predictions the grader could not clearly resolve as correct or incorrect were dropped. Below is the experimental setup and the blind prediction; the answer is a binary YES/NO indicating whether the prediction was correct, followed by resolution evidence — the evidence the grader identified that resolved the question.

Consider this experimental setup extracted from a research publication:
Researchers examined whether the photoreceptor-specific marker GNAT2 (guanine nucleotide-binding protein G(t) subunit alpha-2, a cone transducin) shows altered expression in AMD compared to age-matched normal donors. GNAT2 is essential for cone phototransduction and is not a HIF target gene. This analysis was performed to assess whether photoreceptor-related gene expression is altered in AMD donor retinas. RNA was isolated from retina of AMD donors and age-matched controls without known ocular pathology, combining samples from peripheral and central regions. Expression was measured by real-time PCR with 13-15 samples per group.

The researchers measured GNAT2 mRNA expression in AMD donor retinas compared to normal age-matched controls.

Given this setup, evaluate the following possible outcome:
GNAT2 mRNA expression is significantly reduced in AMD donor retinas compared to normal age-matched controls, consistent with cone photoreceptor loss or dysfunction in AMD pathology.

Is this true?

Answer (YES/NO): NO